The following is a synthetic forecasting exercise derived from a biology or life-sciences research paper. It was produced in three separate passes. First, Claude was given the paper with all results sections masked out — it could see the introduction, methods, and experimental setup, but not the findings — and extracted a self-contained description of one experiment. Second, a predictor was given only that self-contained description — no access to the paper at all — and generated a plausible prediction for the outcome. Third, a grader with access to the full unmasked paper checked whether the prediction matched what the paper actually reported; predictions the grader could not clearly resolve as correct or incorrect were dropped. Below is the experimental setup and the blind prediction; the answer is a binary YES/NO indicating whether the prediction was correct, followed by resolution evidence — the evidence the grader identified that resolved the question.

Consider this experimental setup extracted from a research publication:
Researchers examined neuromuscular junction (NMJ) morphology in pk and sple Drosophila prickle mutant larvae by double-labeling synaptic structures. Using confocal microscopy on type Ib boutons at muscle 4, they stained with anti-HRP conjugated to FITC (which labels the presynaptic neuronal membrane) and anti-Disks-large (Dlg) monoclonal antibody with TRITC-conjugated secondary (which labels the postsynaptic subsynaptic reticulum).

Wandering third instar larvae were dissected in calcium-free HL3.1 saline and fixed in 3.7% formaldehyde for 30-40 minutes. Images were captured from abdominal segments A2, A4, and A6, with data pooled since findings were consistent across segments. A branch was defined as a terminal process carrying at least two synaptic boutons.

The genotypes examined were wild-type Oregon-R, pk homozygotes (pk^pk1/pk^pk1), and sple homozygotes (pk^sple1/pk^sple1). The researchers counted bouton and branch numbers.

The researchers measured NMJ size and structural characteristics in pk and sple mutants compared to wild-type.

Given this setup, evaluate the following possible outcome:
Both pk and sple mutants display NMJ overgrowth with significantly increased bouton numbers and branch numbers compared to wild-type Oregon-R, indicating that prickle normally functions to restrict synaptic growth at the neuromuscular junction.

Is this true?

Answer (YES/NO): YES